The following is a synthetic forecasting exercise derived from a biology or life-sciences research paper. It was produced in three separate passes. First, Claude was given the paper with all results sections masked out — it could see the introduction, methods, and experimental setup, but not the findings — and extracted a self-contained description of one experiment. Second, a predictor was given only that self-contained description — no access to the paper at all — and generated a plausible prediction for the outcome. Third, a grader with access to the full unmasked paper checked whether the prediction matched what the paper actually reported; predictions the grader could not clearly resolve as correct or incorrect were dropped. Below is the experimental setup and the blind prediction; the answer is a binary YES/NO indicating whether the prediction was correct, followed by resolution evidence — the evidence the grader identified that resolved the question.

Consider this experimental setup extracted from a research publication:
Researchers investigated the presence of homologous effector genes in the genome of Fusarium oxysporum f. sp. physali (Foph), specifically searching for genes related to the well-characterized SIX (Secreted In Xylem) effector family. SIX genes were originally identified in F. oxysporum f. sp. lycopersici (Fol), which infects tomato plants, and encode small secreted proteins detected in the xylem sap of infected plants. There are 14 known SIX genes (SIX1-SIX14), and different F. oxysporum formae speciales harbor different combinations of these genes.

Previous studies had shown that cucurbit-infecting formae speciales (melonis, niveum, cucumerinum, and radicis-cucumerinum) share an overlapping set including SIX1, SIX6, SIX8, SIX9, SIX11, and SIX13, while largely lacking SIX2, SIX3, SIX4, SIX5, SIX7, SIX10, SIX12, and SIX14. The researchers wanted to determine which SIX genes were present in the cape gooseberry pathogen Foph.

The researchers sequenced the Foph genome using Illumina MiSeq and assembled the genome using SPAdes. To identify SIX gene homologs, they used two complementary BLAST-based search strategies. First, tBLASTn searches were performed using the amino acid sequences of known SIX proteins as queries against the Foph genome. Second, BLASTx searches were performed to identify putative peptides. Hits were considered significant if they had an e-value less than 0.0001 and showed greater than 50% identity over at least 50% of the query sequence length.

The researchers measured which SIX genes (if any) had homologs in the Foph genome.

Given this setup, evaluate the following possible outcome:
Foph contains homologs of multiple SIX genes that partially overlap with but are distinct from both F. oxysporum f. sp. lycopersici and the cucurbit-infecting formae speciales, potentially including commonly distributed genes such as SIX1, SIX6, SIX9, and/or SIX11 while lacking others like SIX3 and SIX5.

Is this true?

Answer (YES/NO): NO